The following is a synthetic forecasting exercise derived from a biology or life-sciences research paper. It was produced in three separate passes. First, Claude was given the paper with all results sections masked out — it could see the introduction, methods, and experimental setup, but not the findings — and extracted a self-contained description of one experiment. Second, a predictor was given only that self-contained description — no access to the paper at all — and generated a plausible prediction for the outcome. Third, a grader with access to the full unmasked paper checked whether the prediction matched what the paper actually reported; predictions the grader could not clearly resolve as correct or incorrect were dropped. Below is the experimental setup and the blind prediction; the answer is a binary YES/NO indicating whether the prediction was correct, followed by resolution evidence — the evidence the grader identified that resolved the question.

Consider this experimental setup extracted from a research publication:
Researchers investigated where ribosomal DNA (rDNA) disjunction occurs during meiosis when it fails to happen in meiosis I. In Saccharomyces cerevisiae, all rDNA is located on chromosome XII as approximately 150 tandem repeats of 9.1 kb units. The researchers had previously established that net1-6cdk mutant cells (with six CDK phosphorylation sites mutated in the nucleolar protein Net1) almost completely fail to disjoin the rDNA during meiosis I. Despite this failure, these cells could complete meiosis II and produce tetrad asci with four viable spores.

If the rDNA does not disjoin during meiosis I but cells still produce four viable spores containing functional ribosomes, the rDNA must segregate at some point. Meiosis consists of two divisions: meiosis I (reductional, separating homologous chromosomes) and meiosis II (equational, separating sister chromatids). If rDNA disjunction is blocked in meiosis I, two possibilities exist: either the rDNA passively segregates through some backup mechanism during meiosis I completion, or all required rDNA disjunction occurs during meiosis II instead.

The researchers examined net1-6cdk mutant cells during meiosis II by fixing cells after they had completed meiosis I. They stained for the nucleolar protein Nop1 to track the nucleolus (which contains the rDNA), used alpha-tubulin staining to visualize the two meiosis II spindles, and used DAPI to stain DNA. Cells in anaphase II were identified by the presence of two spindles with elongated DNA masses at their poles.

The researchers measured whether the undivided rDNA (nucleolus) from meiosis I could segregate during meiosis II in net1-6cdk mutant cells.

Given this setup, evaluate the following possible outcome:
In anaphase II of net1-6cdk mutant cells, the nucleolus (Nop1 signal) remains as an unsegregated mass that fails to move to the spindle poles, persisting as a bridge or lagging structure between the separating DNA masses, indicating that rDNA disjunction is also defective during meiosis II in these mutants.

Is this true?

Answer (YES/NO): NO